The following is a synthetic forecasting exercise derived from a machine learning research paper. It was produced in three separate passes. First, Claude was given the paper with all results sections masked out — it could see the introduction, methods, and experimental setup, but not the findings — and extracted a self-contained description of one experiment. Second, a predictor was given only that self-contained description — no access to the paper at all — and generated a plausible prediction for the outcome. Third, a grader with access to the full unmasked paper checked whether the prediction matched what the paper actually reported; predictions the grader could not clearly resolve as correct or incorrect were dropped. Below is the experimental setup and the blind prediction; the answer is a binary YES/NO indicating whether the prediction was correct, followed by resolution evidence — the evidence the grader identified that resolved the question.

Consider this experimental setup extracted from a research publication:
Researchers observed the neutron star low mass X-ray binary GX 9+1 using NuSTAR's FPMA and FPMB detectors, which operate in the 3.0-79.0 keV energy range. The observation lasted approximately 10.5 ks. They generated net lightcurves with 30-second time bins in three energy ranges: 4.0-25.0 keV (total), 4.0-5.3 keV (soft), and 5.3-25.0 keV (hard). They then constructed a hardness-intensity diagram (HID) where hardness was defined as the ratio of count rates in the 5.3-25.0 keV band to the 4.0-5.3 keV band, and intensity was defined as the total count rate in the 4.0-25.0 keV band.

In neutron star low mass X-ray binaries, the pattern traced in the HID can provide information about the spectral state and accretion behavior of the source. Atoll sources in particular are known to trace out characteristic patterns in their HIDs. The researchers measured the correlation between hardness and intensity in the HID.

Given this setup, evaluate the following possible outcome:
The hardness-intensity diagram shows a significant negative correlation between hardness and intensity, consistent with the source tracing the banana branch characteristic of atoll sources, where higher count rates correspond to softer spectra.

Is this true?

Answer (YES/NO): NO